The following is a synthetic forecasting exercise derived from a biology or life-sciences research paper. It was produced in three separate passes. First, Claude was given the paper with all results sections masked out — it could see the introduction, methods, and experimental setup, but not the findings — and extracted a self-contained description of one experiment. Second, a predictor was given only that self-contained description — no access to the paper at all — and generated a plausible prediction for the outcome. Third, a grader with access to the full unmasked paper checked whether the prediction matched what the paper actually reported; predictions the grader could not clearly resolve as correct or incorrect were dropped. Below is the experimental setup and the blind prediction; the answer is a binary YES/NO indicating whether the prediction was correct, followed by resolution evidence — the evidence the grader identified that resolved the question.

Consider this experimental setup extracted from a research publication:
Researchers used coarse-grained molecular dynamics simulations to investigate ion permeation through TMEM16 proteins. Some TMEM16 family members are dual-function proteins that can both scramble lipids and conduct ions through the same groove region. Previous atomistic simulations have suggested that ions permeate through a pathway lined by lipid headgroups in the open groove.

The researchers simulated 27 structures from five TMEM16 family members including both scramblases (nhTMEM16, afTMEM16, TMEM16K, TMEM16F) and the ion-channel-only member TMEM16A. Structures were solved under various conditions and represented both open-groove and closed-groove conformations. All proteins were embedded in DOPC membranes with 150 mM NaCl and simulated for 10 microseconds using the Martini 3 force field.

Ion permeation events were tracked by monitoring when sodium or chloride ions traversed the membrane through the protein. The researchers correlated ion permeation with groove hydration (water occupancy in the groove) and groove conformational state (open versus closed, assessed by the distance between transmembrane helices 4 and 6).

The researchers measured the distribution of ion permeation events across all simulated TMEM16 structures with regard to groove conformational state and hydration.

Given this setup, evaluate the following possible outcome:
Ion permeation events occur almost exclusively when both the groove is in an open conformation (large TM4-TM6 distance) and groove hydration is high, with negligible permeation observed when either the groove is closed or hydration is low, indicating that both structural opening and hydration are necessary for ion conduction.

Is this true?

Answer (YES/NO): YES